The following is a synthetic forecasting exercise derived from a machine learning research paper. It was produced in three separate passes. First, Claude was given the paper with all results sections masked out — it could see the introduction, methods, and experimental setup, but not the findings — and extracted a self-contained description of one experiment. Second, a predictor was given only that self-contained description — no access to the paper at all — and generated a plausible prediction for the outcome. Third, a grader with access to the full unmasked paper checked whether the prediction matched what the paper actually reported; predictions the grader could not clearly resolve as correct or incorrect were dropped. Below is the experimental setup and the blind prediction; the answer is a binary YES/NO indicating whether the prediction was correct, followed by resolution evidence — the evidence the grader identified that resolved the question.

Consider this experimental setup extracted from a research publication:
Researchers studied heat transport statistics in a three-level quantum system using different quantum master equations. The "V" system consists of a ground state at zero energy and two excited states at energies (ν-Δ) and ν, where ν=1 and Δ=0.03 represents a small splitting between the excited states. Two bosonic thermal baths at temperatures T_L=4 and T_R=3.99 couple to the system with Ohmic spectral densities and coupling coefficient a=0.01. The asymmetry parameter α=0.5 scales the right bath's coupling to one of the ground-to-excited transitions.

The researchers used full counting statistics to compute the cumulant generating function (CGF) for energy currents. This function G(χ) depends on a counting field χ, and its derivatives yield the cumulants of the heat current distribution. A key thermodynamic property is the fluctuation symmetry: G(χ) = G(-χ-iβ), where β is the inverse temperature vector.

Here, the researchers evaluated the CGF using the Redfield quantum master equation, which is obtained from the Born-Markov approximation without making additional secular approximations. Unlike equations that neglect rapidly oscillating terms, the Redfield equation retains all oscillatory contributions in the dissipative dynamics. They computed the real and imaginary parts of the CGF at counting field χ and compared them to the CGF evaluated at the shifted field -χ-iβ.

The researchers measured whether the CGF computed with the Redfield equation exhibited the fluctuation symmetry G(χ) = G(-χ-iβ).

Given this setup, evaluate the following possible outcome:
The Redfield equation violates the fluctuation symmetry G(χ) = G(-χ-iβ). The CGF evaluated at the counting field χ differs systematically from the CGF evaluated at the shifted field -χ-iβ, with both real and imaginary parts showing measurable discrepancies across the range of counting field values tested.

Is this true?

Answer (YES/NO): NO